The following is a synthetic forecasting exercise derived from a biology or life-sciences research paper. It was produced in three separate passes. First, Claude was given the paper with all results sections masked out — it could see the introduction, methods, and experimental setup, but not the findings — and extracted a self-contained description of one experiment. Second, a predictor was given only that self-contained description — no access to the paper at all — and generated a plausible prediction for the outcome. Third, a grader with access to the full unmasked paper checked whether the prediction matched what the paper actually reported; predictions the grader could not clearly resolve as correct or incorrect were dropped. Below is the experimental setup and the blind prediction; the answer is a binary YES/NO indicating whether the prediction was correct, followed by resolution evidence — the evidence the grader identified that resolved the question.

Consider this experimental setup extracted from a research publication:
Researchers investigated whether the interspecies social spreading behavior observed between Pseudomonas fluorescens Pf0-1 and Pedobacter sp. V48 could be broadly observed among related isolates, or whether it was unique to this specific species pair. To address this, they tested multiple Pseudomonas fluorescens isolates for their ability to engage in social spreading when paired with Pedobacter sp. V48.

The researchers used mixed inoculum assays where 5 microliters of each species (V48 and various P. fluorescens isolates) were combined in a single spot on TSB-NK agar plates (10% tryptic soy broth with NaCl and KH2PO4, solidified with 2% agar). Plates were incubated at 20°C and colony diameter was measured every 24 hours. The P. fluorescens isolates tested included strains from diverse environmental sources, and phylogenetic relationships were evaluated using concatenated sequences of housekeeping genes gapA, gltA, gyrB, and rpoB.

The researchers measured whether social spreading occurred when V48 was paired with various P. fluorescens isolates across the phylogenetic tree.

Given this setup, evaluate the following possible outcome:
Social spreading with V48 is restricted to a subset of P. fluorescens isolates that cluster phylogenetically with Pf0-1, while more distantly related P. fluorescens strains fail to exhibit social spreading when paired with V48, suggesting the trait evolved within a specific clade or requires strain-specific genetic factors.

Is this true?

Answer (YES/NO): YES